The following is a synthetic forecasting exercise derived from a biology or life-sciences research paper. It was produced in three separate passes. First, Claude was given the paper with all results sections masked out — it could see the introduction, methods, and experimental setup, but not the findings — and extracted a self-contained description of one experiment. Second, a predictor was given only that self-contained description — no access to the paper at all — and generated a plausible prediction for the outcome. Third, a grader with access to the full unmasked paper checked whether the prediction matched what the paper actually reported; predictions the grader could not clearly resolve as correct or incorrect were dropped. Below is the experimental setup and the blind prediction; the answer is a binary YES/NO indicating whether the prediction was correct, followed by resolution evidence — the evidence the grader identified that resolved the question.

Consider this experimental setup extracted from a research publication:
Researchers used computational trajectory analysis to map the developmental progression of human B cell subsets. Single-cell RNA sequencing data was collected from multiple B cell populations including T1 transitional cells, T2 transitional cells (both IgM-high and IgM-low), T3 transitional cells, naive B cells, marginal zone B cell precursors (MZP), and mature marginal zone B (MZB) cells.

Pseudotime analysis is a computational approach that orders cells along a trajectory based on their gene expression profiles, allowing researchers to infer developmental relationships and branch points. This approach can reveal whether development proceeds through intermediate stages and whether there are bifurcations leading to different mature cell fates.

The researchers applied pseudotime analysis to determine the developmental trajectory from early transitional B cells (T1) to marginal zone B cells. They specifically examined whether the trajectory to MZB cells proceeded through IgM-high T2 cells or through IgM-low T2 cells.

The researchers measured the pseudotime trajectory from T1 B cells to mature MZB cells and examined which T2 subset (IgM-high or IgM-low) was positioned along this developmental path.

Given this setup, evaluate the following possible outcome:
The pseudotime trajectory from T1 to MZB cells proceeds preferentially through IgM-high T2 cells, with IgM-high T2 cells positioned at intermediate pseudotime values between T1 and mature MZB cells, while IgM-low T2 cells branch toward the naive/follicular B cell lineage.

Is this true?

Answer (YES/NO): YES